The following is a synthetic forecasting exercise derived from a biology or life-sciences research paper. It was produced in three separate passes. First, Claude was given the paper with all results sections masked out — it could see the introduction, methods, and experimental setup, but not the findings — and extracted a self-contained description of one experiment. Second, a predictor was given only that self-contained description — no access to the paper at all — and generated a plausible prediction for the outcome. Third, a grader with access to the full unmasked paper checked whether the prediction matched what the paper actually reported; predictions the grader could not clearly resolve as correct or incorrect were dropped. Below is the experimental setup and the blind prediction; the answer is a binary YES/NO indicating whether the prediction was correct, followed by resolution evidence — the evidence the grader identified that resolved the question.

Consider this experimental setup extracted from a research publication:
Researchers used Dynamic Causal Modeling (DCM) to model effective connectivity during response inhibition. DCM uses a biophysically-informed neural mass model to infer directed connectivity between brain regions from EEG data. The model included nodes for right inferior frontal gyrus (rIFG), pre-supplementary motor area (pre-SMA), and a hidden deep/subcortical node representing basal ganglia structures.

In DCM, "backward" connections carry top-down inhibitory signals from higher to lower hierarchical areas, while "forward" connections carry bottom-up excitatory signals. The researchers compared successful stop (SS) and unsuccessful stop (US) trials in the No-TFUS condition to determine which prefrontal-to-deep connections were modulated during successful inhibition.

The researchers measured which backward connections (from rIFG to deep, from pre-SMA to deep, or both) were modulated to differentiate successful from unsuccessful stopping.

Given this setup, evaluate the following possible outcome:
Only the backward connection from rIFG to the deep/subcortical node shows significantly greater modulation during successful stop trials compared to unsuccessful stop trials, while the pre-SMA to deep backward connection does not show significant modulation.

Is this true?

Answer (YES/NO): YES